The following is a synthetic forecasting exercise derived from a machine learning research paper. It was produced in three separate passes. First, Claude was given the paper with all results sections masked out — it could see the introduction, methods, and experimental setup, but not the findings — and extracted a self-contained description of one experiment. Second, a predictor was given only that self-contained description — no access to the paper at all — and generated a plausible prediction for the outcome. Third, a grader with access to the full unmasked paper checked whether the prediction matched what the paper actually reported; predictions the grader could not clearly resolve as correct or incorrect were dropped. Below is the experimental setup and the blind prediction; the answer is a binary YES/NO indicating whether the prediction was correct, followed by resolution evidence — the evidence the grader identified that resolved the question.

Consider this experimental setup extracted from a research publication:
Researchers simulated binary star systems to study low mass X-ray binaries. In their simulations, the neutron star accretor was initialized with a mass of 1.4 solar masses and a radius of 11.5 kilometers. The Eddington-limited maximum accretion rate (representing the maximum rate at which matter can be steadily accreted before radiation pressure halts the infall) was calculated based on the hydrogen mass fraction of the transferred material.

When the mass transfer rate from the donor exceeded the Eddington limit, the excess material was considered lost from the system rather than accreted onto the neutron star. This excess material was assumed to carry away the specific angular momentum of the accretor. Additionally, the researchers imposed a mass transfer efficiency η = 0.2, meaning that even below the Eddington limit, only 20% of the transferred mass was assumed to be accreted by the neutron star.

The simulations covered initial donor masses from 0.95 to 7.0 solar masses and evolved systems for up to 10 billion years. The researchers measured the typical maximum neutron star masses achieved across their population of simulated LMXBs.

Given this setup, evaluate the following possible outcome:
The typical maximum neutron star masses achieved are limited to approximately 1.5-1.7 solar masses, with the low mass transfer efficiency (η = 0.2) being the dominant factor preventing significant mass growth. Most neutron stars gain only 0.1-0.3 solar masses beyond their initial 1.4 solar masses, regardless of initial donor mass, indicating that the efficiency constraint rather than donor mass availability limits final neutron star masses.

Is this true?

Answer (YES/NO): NO